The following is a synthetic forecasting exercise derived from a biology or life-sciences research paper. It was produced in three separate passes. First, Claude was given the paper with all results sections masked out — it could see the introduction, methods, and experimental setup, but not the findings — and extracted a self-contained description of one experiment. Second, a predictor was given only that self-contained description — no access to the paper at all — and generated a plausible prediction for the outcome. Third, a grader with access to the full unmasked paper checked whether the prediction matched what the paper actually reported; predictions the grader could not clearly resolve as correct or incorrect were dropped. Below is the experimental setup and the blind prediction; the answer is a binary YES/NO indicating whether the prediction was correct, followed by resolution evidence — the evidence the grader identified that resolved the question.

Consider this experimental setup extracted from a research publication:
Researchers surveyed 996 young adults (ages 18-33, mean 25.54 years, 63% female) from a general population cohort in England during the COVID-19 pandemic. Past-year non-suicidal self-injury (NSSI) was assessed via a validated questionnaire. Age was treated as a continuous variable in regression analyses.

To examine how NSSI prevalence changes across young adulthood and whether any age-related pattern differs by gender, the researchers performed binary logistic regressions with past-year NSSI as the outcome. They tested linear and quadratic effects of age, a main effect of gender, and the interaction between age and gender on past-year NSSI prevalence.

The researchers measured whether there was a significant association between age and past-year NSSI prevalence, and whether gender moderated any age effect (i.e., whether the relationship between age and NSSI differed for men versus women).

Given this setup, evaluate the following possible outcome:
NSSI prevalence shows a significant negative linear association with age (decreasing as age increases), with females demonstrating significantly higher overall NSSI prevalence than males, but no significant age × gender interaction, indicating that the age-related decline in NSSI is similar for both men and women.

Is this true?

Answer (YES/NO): NO